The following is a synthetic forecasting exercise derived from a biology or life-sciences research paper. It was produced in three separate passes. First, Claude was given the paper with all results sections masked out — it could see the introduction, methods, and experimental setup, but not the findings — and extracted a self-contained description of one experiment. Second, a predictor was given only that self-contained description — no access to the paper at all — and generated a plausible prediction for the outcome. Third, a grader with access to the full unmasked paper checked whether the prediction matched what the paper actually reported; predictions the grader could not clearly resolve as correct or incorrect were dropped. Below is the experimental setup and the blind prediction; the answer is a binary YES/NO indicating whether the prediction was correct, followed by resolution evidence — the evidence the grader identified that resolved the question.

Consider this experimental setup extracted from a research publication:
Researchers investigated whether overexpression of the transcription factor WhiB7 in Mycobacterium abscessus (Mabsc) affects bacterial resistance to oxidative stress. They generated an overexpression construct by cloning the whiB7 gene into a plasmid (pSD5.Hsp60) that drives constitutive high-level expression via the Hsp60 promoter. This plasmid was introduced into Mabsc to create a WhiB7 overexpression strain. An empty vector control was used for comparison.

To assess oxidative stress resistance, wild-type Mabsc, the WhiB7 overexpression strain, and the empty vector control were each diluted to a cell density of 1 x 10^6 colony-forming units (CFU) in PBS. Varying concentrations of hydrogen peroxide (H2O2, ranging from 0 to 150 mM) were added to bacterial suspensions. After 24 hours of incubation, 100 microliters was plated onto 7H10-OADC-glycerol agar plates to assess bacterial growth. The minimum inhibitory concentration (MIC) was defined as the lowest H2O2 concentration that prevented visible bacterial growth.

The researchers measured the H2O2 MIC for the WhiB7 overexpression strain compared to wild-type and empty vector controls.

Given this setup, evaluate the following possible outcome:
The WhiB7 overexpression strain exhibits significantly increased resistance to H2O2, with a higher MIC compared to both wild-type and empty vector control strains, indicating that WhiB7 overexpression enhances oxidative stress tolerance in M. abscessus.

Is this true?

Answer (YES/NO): YES